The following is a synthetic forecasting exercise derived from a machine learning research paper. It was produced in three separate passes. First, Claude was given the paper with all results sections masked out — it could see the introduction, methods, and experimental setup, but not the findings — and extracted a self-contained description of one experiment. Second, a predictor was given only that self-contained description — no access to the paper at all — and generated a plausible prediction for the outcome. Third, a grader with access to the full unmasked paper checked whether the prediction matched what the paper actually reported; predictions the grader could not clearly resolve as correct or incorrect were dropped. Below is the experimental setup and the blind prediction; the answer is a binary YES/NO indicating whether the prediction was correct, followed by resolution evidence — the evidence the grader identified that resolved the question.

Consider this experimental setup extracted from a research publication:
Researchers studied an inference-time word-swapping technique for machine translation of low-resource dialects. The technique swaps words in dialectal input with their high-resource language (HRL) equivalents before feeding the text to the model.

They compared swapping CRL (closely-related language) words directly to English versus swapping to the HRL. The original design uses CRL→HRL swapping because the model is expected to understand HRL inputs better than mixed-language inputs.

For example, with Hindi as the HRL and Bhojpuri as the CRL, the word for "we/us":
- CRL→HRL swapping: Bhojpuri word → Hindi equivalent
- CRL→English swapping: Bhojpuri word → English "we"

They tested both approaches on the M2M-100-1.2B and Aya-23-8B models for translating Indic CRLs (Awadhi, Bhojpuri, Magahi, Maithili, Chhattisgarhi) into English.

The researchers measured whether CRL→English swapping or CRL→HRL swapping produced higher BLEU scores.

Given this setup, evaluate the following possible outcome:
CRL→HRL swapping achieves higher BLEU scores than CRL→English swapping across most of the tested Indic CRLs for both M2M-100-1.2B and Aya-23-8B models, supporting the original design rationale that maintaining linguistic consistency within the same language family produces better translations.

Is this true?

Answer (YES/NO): YES